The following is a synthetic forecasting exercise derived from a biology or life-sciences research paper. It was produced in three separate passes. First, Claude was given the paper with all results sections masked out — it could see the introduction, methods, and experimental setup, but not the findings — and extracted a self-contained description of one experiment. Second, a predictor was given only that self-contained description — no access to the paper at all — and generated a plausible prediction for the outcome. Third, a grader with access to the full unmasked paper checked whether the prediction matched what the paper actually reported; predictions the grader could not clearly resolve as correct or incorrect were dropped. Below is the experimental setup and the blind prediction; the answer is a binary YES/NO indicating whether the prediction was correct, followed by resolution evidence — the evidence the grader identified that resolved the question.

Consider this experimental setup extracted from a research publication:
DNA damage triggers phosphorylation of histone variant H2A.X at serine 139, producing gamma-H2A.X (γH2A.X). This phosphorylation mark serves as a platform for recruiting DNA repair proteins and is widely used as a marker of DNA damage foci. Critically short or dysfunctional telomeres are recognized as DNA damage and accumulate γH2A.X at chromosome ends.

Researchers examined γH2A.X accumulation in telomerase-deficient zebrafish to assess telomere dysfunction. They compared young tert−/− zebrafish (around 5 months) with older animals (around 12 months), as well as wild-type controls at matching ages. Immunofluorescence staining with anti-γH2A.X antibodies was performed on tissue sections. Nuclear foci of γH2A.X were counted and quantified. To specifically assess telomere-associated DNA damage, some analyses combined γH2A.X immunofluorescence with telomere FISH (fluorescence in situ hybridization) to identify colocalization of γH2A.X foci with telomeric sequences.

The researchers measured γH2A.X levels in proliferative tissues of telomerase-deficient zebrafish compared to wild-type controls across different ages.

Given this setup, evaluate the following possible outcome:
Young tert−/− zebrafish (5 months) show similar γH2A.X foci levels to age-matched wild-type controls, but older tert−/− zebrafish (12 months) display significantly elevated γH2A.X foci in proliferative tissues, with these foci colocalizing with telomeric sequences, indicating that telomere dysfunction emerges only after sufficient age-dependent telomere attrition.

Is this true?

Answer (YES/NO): NO